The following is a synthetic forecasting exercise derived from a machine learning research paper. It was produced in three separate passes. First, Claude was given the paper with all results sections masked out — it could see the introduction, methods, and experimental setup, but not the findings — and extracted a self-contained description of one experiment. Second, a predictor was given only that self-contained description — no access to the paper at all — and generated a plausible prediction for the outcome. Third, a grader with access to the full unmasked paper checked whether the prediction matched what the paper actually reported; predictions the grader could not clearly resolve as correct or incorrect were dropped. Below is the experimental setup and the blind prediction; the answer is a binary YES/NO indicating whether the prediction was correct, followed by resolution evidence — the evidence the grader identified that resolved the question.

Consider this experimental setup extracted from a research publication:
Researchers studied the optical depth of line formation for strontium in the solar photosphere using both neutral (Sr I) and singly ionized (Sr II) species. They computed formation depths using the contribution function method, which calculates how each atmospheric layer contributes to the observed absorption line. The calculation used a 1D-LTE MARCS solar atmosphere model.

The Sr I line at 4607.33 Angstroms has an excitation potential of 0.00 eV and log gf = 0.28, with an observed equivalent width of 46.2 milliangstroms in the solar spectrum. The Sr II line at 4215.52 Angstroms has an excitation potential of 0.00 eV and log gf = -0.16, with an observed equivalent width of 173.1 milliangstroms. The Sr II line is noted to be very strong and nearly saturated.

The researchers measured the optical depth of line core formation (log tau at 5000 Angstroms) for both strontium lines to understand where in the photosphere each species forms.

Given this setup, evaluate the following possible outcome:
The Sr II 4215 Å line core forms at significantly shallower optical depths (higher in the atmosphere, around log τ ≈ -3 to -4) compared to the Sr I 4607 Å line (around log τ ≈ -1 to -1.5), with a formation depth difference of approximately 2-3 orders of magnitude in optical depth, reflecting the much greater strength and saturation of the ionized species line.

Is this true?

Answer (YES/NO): NO